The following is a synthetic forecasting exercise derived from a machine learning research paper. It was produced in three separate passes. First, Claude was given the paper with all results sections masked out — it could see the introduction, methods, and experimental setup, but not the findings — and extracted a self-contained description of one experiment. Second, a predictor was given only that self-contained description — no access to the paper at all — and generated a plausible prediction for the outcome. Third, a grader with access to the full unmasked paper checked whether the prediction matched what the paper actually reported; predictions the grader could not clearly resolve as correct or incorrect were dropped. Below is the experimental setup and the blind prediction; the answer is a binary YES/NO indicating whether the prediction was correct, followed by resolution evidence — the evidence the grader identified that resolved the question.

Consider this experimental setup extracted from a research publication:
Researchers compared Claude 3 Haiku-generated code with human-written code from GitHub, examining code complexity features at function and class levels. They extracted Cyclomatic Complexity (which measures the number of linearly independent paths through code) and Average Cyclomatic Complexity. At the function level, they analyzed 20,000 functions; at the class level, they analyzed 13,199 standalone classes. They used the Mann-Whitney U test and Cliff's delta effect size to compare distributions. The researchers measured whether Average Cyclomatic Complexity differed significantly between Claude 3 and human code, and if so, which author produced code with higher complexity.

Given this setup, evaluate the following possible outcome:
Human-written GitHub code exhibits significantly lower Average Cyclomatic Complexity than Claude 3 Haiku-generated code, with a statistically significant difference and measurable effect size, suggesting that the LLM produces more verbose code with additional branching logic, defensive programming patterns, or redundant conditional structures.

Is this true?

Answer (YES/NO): NO